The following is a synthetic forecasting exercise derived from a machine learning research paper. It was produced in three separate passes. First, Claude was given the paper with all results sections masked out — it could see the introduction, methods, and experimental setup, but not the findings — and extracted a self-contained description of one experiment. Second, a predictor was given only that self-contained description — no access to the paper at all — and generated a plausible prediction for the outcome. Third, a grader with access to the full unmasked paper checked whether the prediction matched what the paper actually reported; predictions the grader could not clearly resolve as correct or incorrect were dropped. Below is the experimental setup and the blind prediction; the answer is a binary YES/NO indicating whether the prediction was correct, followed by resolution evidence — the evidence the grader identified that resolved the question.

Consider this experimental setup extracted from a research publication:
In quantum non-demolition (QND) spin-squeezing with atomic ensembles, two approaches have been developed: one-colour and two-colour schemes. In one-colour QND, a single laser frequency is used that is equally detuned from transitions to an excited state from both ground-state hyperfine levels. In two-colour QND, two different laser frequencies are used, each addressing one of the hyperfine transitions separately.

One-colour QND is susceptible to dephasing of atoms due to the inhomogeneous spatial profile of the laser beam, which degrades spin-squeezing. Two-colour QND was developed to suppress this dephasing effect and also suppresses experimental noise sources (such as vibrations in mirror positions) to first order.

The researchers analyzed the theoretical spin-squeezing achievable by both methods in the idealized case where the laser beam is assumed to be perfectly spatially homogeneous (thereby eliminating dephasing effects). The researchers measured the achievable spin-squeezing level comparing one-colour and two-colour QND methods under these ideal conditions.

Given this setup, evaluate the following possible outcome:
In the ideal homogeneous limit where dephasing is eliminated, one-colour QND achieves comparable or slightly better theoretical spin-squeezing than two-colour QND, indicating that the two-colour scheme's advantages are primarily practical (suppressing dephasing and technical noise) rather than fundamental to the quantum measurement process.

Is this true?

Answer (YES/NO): YES